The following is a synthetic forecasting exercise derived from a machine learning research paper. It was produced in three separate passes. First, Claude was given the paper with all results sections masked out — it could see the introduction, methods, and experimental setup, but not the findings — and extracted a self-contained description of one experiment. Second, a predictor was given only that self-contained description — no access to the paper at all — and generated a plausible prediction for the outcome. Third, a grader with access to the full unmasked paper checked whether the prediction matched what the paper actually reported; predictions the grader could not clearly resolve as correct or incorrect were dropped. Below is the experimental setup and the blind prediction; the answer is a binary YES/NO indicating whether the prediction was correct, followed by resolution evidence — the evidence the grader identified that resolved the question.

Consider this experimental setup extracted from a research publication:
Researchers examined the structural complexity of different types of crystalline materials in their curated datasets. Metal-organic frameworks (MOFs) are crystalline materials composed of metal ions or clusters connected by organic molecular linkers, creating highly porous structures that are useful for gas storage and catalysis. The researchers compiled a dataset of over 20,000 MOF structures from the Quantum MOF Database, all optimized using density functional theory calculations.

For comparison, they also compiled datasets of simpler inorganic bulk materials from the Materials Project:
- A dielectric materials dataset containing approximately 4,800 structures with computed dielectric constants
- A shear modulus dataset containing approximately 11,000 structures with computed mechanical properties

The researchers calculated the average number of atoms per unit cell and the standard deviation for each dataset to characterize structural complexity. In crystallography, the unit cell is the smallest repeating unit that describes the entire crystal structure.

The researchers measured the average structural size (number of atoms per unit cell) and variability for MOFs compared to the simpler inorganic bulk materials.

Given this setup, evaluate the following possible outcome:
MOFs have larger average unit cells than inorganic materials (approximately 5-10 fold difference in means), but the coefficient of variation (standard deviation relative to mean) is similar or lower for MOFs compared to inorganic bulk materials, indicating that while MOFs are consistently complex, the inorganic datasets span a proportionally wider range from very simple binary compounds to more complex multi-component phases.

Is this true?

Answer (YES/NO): NO